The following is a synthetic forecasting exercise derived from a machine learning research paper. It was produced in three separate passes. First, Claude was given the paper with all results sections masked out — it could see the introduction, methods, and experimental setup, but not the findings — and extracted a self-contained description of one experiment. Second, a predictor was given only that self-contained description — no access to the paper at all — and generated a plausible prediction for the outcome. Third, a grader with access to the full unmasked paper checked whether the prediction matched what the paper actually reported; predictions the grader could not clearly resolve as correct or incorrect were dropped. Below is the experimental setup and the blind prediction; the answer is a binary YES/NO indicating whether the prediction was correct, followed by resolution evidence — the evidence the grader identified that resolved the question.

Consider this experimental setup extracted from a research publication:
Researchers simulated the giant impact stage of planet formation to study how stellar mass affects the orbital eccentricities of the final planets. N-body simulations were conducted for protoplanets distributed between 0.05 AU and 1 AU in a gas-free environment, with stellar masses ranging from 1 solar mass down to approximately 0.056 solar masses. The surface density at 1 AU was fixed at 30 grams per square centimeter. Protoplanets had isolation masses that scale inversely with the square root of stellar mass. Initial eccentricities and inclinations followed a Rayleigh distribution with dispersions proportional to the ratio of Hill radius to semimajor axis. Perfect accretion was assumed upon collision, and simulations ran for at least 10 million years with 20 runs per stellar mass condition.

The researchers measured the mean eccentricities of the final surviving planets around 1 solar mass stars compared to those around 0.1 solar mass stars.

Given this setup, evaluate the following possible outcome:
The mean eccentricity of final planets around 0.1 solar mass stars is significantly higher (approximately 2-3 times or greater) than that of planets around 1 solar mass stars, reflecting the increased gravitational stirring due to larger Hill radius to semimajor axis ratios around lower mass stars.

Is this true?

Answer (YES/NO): YES